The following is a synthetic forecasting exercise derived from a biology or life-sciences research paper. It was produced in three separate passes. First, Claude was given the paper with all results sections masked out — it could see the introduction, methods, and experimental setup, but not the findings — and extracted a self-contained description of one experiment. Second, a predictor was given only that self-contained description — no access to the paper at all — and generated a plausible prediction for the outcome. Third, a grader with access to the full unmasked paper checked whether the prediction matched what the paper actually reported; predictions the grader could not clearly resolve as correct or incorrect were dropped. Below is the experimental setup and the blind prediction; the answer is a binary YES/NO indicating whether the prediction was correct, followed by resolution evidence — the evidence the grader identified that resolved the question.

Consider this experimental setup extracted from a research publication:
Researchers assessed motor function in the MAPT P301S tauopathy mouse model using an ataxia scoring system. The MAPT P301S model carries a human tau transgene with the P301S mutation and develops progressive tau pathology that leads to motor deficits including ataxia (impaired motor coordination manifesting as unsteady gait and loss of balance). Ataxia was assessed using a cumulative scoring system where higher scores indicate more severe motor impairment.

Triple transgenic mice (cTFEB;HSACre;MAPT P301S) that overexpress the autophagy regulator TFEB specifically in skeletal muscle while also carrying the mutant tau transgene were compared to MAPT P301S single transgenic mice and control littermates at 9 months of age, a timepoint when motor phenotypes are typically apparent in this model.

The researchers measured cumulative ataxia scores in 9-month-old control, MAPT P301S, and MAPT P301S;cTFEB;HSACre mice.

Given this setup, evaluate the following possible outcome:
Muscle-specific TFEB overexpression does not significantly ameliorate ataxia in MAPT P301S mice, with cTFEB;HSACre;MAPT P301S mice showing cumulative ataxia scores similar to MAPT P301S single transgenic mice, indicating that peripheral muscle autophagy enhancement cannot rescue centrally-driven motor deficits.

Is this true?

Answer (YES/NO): YES